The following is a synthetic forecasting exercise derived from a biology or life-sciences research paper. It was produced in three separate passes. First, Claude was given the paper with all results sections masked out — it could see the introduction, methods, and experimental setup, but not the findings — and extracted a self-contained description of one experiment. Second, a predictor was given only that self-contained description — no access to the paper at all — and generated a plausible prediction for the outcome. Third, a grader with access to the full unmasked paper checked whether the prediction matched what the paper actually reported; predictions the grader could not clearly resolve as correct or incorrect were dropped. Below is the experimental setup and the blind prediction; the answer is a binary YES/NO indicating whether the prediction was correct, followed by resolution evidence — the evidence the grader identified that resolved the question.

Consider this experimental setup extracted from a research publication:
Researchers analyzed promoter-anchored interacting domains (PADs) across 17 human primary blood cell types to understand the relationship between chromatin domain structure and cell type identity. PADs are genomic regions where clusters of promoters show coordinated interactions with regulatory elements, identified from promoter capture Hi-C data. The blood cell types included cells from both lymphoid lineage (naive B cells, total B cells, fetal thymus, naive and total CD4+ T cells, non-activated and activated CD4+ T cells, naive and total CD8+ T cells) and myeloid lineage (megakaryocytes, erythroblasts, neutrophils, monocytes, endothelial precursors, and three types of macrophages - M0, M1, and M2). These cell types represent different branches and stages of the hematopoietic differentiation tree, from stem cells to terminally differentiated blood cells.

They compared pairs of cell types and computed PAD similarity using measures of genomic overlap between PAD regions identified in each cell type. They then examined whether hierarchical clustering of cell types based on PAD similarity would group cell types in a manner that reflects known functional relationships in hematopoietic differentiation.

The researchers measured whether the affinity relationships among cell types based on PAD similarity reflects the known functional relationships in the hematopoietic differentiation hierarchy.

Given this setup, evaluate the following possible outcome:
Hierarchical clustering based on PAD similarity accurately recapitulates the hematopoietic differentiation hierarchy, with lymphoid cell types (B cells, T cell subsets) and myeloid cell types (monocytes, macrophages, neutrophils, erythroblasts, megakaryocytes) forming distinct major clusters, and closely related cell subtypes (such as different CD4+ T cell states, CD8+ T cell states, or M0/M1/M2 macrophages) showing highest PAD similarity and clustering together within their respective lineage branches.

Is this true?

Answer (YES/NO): YES